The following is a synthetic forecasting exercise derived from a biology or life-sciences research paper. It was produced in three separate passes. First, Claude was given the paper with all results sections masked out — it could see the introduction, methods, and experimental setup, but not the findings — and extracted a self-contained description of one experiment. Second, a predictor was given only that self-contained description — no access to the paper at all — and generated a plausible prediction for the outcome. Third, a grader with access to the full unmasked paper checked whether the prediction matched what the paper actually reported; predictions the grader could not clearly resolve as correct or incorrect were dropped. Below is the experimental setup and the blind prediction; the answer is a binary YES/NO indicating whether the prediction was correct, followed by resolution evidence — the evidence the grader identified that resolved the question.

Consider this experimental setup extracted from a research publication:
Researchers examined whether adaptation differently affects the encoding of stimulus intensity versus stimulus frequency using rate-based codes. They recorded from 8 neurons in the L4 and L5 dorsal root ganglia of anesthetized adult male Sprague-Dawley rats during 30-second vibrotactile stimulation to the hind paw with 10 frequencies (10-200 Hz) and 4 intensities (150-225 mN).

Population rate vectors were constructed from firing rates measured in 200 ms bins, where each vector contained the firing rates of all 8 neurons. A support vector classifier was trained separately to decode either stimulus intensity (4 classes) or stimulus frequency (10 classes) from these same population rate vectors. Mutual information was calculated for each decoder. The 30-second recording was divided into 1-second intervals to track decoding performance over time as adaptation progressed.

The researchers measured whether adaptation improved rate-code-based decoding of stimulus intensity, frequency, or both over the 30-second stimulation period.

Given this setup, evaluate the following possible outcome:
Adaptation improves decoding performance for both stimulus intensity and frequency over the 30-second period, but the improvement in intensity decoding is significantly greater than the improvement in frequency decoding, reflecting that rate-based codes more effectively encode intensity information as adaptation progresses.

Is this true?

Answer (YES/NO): NO